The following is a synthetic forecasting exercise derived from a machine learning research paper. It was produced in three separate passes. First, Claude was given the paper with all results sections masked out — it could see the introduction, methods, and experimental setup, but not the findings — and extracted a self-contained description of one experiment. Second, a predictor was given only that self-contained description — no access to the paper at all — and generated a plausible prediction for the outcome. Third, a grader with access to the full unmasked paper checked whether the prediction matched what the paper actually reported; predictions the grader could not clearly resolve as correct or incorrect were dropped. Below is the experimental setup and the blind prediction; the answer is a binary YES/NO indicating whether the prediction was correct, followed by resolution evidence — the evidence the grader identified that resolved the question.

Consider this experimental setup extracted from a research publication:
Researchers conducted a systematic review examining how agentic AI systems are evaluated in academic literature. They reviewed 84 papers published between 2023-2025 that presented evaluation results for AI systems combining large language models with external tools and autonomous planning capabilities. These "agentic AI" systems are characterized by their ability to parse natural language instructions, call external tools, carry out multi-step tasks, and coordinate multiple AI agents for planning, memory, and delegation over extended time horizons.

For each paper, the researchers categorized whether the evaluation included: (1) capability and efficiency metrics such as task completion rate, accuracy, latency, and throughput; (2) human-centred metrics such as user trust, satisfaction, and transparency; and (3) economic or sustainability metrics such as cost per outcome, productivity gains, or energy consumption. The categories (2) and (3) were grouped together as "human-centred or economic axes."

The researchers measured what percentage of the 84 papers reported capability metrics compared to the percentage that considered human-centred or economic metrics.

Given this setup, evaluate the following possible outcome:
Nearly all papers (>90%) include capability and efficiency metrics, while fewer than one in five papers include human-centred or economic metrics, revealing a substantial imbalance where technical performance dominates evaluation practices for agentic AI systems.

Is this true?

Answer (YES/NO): NO